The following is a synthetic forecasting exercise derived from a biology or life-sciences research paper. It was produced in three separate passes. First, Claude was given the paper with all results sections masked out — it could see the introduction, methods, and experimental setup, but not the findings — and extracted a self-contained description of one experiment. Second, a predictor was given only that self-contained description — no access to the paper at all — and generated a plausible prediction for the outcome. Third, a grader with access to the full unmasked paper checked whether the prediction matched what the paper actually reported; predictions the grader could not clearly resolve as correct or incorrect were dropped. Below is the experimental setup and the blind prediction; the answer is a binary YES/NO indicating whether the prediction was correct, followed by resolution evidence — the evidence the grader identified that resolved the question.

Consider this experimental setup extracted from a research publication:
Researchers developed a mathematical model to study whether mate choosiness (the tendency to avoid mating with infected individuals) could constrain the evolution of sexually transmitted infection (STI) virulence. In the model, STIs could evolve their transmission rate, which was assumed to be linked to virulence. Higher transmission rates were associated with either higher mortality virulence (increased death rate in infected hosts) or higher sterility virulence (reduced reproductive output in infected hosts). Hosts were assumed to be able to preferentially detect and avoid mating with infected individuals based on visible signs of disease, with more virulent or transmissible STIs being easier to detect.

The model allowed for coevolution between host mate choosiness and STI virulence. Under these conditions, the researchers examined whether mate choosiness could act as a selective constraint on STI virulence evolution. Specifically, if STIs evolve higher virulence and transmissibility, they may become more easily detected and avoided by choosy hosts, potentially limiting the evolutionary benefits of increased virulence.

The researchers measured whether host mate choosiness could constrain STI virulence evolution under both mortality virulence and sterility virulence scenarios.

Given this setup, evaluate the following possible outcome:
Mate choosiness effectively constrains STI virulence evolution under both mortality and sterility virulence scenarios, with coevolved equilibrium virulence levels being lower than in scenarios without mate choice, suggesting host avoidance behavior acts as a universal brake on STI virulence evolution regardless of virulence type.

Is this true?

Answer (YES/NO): YES